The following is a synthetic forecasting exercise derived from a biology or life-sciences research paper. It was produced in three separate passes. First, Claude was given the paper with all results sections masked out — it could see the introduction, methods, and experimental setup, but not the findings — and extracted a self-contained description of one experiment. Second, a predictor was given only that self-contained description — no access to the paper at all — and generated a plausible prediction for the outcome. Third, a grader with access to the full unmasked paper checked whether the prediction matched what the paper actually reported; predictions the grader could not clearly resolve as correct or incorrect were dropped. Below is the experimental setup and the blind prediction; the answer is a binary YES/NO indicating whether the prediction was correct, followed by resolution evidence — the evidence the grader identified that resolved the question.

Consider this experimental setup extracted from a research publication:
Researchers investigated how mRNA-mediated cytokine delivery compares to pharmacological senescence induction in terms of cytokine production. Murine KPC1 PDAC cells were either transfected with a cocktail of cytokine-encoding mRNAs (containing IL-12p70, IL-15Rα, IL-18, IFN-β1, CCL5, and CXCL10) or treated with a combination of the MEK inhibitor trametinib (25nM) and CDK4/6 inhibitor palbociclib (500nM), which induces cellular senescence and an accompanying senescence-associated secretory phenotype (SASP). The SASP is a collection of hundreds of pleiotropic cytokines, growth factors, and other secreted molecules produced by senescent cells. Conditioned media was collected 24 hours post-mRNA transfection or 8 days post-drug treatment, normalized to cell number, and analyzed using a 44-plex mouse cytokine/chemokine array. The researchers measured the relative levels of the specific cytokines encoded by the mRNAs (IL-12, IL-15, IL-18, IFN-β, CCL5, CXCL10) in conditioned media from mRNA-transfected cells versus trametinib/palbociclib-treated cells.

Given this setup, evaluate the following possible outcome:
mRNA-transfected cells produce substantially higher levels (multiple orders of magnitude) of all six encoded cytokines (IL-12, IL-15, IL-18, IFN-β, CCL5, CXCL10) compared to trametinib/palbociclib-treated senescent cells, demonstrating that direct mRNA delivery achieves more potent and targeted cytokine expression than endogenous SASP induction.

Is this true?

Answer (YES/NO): NO